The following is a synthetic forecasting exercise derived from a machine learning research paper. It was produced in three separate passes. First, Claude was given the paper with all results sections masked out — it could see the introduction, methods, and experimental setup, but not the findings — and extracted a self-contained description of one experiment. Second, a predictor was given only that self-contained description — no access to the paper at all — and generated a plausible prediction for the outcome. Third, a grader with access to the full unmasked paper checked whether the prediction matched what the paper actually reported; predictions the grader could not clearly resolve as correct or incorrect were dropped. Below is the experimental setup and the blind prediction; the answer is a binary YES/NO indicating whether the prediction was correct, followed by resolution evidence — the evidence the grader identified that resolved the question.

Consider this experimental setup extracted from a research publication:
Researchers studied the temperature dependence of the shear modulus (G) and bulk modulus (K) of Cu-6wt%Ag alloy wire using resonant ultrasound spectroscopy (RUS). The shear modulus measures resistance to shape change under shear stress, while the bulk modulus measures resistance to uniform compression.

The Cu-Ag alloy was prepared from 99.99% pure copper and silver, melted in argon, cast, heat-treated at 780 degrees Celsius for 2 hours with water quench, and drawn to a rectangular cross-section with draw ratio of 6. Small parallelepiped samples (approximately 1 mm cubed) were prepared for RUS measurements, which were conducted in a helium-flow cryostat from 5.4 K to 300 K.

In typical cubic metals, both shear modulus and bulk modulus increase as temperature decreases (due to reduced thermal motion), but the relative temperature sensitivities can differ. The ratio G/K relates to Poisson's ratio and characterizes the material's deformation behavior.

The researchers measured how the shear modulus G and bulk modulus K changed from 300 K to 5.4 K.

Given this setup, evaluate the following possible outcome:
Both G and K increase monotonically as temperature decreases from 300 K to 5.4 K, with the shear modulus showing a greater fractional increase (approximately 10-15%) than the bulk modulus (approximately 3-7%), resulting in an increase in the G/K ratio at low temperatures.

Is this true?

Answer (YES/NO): NO